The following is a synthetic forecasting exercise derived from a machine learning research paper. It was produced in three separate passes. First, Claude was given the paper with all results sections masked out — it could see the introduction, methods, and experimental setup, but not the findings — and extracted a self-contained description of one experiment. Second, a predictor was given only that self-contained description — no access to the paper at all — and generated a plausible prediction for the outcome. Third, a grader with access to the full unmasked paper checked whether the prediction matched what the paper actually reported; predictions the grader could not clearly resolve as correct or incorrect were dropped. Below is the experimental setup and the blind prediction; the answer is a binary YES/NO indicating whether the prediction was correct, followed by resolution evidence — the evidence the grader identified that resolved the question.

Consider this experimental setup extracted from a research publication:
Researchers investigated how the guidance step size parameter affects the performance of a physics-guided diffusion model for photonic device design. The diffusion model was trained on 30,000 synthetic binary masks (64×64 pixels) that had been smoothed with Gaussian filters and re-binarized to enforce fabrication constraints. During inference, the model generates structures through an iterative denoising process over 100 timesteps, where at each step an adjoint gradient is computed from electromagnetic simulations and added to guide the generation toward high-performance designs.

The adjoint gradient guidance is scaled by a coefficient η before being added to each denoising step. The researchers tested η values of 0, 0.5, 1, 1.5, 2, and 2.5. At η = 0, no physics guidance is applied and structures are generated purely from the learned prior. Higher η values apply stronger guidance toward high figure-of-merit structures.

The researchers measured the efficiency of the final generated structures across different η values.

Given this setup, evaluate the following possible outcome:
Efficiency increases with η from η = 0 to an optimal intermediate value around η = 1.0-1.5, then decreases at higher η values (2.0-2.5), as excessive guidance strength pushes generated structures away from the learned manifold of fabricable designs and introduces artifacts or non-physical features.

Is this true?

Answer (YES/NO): YES